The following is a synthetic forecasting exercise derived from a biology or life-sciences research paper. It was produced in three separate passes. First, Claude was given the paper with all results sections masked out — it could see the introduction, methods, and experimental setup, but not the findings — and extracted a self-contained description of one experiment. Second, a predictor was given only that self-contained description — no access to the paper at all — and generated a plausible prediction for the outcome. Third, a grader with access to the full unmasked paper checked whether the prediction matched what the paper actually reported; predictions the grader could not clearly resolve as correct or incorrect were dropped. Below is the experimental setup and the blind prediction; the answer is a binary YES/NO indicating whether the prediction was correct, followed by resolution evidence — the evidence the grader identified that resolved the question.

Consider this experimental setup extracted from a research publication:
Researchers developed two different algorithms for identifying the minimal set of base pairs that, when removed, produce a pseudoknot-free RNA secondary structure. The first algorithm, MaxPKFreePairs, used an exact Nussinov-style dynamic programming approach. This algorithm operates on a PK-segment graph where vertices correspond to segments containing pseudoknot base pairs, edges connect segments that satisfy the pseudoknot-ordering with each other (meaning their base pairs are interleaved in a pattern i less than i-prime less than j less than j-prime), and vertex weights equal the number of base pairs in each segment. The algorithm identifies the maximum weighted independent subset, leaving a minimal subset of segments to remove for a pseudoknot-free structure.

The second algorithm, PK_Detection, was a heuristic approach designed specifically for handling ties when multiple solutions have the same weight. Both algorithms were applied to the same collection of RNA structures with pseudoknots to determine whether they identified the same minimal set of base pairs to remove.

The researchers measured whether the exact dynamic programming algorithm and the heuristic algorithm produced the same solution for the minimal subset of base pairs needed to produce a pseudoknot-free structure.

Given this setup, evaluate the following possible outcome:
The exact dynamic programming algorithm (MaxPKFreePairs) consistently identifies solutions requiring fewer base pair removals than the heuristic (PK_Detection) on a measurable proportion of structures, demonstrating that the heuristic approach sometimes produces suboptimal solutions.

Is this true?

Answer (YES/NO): NO